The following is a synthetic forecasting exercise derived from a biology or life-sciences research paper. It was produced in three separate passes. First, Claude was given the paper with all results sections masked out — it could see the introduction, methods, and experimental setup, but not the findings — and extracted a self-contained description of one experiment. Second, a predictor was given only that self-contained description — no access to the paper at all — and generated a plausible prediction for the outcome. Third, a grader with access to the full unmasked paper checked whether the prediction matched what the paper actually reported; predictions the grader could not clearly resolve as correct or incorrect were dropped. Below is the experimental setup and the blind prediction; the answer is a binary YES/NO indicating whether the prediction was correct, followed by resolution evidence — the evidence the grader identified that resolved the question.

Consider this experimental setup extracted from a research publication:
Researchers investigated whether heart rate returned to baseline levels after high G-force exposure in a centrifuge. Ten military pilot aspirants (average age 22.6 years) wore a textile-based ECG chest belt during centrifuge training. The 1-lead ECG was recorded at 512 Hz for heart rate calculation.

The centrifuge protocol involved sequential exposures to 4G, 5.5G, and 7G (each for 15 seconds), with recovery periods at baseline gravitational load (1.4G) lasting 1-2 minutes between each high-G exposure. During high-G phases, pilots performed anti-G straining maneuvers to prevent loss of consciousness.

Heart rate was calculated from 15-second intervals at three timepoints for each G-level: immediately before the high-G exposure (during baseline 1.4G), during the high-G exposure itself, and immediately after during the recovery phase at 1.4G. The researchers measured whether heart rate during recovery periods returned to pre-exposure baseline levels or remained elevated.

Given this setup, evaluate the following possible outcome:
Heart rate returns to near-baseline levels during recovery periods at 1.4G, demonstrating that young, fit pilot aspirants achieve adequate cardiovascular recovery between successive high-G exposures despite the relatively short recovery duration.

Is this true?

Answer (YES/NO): NO